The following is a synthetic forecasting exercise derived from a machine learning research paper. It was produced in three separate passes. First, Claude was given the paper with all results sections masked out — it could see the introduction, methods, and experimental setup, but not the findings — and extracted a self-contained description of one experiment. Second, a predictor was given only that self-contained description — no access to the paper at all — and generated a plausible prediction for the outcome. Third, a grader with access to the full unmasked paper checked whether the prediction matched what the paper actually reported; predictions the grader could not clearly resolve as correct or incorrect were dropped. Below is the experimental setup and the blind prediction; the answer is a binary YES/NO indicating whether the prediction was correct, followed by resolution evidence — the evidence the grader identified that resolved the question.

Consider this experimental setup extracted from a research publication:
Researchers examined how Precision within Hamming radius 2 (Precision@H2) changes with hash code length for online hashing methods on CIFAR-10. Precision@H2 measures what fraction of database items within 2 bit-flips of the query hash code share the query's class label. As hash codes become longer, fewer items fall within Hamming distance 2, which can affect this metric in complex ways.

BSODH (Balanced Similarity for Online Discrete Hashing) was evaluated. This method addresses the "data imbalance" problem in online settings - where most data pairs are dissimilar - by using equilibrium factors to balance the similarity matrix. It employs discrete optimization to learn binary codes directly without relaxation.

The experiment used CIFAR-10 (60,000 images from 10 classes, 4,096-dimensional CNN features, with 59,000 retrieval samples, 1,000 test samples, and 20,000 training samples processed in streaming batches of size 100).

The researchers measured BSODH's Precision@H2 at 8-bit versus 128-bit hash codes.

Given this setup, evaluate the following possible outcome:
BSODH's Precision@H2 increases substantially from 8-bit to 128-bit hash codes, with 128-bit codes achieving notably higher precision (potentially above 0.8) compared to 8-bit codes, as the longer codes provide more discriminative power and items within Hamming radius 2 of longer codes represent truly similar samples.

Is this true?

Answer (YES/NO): NO